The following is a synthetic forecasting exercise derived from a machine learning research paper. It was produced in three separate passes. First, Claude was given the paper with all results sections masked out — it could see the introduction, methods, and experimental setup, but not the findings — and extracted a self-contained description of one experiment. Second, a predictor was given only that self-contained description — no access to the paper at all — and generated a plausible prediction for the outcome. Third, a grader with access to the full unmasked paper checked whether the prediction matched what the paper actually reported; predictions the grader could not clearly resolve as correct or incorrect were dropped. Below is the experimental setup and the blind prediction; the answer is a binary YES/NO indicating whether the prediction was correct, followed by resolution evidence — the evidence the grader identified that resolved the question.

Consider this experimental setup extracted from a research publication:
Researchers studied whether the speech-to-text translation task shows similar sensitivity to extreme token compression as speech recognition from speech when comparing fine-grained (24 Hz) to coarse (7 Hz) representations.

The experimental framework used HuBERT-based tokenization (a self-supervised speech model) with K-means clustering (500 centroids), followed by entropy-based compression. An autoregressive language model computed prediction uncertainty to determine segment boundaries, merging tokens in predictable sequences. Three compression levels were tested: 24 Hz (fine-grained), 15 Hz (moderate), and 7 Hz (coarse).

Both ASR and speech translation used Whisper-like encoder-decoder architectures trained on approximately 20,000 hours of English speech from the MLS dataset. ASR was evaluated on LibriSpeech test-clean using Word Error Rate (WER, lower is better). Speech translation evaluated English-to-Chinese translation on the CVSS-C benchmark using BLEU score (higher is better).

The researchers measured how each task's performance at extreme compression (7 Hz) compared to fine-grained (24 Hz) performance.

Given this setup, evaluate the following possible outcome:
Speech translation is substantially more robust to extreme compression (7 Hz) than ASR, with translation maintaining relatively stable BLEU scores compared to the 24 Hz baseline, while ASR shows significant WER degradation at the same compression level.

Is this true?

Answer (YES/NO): NO